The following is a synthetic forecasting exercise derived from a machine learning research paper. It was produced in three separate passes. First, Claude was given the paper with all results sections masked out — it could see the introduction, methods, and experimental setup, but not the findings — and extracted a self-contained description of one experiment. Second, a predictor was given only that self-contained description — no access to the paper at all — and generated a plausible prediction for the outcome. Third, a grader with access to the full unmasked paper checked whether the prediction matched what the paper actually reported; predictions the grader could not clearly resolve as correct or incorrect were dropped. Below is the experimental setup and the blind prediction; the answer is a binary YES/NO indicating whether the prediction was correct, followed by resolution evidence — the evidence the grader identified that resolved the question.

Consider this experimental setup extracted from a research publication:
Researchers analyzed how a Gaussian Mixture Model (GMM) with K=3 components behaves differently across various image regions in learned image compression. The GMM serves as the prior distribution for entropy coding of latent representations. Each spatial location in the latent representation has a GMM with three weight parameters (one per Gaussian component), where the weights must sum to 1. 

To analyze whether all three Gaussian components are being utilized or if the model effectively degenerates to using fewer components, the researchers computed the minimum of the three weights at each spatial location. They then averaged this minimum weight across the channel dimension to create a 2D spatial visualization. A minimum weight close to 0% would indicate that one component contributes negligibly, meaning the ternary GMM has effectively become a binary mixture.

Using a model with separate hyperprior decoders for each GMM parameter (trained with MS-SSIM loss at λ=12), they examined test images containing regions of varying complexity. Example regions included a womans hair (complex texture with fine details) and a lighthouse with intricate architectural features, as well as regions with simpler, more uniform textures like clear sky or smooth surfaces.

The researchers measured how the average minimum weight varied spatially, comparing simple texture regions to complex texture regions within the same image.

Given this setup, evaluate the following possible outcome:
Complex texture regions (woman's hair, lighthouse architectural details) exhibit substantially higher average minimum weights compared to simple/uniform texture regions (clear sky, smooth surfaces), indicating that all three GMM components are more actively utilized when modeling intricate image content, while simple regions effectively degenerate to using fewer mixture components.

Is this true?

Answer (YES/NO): YES